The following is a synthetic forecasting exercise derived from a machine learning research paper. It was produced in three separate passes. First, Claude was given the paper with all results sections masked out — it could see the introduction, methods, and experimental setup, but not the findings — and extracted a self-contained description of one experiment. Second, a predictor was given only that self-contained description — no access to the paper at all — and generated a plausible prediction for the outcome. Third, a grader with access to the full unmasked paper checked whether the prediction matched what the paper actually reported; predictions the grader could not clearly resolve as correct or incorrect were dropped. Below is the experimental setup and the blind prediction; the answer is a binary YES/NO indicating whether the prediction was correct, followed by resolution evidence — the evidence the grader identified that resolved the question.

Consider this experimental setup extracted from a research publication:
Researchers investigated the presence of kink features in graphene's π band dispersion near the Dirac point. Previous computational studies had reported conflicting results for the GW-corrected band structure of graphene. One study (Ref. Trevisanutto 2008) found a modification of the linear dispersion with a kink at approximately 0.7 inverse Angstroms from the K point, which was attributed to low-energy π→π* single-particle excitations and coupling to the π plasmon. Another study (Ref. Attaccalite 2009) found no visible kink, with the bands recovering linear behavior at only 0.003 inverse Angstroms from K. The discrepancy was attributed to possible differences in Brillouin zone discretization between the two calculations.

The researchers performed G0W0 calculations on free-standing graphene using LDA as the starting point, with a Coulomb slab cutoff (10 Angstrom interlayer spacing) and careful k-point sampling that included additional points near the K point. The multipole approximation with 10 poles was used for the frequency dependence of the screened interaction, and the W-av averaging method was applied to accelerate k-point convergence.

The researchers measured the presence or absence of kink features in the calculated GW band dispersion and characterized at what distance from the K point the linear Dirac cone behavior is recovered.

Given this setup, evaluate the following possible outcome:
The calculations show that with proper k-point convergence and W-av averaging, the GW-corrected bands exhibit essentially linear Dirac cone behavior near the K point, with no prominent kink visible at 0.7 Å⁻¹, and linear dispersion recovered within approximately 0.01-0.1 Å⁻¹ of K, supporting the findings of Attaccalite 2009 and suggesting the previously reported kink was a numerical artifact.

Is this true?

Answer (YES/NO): NO